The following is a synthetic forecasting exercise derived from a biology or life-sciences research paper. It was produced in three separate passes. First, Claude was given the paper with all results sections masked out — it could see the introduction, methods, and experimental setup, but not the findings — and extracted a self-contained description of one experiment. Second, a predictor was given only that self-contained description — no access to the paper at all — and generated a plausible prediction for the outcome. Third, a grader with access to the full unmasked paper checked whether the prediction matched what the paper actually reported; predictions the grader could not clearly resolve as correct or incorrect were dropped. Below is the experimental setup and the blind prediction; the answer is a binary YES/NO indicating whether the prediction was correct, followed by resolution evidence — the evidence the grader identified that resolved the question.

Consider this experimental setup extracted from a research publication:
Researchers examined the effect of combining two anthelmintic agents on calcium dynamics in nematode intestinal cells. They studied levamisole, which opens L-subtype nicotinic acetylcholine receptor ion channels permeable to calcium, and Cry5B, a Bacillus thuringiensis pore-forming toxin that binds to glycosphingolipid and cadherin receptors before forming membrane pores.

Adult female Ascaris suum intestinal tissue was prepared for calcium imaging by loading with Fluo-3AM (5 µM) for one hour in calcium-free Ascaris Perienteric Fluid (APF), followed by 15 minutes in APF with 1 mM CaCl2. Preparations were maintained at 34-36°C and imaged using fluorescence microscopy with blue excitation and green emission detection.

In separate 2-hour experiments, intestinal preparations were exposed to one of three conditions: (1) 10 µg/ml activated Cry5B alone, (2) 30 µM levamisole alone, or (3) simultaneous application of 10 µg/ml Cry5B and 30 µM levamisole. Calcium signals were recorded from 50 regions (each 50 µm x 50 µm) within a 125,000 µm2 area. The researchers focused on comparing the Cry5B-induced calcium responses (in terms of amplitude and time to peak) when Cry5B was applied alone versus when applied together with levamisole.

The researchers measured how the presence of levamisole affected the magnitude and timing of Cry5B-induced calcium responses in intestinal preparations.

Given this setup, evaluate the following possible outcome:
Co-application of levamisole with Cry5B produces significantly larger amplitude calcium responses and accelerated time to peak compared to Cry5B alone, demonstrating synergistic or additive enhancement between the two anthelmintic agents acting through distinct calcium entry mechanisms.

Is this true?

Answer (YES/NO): YES